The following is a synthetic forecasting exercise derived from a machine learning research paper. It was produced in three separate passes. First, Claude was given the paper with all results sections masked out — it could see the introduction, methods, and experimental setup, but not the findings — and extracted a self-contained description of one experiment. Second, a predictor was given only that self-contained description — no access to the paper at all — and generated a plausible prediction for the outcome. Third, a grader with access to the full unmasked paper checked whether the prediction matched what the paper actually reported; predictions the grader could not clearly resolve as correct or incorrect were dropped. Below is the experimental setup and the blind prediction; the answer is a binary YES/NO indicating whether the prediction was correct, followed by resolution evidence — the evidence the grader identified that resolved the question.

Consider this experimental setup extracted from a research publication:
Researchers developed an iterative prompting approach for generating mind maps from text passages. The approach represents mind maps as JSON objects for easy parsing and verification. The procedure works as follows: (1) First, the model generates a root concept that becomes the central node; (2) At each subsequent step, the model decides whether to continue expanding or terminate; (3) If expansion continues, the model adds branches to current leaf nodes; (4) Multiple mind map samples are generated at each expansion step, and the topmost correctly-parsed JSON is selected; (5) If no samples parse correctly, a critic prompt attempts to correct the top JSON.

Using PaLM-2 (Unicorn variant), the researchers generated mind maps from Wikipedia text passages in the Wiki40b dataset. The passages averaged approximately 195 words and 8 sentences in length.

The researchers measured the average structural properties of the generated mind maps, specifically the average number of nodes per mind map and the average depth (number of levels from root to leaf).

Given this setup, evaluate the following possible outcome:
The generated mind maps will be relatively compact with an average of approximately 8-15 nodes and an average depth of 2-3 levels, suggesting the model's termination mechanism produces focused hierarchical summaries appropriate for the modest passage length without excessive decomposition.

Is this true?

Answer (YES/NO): YES